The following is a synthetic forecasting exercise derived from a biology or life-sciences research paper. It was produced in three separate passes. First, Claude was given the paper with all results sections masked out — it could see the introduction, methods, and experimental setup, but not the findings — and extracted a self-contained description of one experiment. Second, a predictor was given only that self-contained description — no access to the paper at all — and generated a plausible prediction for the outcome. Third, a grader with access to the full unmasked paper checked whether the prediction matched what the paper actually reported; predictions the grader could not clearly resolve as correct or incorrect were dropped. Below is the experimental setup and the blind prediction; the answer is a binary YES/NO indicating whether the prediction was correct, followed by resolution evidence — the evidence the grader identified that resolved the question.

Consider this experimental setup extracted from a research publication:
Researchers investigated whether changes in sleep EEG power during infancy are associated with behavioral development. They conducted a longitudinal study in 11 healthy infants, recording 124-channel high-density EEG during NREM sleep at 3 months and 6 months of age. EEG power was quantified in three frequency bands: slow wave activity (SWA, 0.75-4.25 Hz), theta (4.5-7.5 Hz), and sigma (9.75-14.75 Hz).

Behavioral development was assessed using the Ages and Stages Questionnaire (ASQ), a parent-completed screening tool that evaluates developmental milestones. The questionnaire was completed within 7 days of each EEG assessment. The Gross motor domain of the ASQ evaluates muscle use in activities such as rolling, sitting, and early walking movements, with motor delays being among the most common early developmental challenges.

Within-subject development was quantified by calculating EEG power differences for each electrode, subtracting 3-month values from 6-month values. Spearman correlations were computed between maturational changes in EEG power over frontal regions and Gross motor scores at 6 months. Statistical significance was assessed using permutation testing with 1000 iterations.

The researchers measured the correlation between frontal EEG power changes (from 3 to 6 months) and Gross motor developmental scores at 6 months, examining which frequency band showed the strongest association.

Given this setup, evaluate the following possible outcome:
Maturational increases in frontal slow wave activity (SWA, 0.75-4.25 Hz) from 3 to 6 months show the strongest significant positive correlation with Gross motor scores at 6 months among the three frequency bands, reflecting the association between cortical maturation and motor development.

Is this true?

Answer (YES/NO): NO